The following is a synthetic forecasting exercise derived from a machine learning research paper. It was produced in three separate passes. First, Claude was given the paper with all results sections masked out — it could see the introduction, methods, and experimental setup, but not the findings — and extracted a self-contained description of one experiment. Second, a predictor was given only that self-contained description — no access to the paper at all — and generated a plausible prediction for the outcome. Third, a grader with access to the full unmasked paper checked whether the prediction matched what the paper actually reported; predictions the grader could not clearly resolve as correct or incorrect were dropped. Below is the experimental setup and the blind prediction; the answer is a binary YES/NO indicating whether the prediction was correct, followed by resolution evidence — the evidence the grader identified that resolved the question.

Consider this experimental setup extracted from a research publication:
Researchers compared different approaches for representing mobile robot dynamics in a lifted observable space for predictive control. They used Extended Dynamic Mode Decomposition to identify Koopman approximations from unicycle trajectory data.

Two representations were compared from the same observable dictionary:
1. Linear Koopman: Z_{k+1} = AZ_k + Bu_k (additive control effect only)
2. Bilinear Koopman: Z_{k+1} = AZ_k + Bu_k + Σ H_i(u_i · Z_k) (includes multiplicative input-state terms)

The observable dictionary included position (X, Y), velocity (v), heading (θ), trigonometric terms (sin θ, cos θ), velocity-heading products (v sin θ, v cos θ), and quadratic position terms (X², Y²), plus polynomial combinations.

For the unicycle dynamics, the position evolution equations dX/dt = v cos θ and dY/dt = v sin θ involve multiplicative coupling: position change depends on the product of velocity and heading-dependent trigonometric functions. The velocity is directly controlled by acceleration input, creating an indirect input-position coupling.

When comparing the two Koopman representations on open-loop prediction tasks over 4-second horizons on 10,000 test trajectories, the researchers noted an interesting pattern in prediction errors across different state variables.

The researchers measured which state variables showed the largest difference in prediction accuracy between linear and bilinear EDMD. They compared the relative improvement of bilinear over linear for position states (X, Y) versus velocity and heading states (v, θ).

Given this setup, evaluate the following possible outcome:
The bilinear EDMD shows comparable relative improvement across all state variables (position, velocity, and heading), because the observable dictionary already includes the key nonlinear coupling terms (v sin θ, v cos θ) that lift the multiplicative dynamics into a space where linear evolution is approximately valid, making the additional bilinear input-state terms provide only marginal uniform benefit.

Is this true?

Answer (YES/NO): NO